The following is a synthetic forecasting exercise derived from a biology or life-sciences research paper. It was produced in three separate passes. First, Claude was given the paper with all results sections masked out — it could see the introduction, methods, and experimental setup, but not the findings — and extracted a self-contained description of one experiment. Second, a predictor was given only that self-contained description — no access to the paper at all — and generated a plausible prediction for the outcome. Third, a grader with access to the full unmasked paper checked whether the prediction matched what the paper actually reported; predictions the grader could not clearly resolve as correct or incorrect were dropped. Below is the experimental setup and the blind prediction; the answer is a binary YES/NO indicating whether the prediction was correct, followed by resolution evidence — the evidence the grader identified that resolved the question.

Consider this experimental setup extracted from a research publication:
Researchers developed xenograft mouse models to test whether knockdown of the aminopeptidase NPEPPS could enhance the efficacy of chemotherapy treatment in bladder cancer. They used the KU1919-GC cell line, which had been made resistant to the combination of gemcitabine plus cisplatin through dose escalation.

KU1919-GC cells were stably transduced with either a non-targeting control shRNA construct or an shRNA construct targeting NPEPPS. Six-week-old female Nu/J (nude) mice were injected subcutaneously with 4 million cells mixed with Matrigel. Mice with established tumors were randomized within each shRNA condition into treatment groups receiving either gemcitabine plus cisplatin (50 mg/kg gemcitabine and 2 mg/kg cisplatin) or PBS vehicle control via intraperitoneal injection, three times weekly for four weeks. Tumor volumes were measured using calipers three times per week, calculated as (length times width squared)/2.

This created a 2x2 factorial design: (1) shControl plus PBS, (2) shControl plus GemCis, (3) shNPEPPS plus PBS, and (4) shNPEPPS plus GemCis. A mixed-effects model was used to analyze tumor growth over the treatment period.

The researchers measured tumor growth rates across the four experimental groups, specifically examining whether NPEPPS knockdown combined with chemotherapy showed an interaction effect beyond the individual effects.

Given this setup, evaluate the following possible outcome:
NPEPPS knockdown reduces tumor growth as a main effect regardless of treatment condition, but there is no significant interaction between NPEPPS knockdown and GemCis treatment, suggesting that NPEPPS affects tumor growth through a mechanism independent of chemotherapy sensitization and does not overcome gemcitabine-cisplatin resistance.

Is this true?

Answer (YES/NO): NO